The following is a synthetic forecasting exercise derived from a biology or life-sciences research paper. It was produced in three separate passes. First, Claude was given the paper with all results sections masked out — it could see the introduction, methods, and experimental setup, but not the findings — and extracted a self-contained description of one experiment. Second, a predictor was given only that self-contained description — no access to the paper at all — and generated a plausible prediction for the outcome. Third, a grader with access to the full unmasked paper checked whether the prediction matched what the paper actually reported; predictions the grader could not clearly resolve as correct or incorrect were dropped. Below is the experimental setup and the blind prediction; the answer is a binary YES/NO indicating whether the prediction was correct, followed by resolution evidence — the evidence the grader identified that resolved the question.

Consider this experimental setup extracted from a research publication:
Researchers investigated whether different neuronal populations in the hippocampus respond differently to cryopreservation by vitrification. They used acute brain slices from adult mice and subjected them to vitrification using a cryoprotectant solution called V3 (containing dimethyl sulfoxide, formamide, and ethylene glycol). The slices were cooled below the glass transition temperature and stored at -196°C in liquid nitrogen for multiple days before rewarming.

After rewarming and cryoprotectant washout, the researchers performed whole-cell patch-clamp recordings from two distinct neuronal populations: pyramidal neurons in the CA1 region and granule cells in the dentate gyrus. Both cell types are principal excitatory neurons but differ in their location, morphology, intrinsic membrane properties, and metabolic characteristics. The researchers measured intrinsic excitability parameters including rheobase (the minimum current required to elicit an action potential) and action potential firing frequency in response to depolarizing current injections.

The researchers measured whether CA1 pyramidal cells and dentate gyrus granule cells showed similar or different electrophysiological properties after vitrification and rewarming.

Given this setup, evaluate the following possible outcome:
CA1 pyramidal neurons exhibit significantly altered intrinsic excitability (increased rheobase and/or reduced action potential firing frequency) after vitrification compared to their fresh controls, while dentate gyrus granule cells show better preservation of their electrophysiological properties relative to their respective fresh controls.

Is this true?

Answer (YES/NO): YES